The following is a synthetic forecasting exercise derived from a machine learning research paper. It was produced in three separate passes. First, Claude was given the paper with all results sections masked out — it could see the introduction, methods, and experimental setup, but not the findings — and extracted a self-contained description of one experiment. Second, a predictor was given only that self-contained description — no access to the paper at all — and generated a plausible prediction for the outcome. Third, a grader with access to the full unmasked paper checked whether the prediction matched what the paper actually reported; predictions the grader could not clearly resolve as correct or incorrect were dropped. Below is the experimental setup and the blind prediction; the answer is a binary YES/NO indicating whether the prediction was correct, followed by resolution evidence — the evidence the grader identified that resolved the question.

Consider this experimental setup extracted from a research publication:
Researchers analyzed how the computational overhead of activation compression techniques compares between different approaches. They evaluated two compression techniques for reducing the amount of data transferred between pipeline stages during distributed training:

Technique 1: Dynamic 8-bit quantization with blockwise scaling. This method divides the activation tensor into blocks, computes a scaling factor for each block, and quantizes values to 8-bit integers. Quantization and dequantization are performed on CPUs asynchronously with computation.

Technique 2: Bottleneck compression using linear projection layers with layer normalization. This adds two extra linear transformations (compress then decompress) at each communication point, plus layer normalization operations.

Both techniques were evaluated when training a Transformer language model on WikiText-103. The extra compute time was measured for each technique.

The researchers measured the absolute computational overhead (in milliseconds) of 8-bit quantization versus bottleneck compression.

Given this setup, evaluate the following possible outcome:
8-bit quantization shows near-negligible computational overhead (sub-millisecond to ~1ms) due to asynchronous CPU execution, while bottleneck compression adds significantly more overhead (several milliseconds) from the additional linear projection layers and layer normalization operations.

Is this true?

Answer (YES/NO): NO